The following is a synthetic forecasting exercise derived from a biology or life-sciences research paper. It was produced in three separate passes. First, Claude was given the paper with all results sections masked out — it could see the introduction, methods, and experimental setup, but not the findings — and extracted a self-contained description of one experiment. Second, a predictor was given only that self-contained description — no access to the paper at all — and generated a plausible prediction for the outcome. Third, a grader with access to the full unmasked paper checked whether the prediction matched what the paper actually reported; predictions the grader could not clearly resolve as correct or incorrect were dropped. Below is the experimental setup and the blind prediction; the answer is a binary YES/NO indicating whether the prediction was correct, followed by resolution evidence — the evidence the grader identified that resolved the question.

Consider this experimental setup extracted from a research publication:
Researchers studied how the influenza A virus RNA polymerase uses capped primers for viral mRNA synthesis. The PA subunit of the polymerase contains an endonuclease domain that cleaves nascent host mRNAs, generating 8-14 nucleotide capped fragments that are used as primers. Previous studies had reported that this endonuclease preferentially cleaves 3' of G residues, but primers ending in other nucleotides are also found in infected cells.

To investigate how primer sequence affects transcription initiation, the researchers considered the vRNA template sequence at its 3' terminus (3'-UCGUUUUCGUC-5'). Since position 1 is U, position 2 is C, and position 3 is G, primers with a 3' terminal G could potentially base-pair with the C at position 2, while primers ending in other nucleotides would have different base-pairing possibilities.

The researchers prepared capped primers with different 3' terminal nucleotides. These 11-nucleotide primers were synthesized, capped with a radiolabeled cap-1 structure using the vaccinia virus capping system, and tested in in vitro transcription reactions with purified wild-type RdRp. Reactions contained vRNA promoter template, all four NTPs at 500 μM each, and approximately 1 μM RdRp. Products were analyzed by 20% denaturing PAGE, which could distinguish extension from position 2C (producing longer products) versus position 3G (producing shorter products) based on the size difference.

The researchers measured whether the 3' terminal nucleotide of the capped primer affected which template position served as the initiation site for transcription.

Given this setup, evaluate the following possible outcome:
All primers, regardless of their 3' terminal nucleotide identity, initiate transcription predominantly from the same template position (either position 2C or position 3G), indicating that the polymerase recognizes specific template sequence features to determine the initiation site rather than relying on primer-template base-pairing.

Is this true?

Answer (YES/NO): NO